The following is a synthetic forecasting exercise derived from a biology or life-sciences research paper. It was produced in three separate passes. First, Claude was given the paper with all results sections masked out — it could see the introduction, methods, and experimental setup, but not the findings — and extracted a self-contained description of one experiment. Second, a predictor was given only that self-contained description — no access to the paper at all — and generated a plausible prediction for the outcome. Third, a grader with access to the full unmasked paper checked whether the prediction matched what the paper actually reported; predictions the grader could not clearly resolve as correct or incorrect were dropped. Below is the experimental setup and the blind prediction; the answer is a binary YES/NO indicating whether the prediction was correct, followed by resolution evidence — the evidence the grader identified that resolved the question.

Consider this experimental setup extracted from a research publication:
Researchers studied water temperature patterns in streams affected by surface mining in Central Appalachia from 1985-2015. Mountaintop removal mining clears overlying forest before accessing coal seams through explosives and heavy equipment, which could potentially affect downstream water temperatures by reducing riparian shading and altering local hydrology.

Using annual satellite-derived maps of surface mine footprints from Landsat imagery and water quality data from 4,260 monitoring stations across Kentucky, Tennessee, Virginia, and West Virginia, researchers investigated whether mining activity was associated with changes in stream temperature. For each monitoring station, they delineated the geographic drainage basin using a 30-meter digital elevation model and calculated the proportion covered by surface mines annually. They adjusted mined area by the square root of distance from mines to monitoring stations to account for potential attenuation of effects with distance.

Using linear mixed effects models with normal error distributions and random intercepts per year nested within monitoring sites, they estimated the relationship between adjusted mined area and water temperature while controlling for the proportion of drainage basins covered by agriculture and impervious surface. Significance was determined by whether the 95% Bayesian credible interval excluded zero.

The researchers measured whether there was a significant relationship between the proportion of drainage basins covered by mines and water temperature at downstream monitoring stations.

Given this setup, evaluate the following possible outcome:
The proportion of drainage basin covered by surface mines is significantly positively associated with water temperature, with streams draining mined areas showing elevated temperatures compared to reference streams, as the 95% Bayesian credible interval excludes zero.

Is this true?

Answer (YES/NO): NO